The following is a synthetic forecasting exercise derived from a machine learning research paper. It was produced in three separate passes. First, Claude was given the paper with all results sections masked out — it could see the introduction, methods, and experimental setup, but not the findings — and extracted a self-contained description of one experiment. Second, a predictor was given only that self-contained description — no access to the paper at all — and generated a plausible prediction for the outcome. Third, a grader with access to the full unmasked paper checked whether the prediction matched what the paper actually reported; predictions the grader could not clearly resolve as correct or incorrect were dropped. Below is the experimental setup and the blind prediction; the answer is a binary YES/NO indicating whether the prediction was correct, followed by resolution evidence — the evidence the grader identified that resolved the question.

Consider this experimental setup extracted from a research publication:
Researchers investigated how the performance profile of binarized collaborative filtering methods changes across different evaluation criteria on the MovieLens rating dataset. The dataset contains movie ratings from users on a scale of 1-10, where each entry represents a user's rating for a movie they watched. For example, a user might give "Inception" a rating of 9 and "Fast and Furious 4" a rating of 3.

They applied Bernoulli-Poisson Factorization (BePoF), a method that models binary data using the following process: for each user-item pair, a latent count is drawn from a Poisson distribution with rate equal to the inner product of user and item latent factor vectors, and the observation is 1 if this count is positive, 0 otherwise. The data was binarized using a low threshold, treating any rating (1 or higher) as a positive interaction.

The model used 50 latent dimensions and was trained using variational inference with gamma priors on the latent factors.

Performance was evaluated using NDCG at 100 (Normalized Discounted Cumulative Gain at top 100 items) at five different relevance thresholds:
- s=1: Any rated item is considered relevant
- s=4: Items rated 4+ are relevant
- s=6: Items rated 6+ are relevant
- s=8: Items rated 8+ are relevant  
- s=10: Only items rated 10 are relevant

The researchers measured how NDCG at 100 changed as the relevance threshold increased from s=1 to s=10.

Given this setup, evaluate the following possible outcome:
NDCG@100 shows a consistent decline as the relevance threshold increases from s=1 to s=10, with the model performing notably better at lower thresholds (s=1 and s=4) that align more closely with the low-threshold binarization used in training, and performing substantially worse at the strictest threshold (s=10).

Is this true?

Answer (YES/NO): YES